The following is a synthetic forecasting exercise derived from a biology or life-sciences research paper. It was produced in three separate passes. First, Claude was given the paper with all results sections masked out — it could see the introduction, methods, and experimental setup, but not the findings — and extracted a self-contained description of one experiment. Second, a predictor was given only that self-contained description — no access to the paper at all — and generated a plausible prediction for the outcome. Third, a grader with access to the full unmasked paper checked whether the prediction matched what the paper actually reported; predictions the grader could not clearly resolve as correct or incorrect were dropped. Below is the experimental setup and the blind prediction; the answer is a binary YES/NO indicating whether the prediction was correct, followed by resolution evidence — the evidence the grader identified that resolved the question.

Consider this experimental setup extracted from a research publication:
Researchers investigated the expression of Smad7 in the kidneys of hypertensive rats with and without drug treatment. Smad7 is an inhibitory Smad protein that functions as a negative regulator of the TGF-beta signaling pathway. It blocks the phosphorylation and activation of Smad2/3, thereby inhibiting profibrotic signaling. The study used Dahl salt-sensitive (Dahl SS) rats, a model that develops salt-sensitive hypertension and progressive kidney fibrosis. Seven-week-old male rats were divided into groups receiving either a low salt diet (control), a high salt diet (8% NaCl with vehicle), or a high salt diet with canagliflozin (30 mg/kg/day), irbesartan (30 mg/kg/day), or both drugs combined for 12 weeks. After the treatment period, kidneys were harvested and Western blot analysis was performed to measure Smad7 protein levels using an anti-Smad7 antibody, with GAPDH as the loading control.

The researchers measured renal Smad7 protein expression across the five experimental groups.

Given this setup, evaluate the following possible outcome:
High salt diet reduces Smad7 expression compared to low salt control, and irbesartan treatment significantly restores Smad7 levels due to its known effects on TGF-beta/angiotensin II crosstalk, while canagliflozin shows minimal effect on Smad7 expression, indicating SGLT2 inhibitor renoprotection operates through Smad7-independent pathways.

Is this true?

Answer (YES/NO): NO